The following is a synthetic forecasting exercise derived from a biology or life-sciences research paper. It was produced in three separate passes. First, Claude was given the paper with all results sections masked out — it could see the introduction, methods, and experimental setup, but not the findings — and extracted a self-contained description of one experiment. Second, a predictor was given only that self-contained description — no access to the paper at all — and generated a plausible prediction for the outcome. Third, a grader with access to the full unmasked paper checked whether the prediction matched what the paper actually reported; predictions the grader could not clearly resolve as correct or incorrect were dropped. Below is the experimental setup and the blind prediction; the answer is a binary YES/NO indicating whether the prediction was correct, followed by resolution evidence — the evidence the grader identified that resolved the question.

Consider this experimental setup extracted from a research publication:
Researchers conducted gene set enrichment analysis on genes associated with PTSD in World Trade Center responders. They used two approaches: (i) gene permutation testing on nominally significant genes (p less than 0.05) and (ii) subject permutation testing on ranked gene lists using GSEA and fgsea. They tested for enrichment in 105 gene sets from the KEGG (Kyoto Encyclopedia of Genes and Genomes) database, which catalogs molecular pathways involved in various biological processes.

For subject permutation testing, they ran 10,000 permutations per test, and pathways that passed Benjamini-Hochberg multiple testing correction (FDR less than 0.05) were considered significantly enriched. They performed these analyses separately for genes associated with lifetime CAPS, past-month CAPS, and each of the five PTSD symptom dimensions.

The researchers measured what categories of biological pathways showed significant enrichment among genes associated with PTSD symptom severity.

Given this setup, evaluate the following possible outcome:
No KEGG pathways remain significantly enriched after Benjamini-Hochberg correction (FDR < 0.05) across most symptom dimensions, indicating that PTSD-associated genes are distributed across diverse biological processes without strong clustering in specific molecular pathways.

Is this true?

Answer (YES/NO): NO